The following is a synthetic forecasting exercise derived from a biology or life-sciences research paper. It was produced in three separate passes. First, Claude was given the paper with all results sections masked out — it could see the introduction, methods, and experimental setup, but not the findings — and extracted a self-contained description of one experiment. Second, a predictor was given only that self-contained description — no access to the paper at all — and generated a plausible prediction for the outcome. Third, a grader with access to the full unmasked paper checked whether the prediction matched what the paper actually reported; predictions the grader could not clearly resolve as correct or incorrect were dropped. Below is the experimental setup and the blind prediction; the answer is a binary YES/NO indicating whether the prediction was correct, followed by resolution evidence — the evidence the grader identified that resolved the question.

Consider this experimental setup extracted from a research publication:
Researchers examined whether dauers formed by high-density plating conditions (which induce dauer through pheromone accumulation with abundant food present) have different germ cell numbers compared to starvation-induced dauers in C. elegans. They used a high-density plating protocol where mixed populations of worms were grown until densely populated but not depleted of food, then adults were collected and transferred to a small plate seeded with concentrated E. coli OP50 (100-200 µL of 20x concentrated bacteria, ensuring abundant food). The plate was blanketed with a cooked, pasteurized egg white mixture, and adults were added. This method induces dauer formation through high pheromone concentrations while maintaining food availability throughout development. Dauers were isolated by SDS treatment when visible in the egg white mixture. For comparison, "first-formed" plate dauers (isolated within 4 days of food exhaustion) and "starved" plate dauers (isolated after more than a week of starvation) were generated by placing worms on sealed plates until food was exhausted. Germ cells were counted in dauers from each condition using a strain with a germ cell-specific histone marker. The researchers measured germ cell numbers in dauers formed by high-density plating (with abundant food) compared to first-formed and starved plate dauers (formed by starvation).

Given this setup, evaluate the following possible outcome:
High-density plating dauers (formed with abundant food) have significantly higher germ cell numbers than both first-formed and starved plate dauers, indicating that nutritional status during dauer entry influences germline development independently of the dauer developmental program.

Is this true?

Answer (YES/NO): NO